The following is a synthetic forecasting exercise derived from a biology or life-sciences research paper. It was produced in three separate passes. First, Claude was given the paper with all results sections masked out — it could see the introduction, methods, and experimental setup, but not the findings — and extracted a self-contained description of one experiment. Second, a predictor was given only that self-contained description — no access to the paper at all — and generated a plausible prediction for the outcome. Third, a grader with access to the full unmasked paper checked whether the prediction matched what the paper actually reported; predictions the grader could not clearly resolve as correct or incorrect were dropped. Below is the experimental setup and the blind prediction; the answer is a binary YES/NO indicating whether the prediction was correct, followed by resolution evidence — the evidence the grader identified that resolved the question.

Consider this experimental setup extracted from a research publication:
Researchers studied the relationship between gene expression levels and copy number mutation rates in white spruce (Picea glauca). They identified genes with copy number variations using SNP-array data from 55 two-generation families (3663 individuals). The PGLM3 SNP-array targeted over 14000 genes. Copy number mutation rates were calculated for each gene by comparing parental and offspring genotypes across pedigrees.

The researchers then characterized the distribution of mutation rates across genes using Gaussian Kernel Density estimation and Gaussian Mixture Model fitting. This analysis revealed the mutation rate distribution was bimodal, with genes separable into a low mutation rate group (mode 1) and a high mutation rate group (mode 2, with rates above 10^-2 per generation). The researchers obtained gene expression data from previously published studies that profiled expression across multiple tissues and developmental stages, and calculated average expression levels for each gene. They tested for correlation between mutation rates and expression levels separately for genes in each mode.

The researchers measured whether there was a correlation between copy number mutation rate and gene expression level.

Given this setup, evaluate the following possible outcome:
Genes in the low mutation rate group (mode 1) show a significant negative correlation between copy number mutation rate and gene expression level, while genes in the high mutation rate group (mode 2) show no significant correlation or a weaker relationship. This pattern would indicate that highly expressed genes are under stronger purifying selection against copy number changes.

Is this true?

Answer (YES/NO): NO